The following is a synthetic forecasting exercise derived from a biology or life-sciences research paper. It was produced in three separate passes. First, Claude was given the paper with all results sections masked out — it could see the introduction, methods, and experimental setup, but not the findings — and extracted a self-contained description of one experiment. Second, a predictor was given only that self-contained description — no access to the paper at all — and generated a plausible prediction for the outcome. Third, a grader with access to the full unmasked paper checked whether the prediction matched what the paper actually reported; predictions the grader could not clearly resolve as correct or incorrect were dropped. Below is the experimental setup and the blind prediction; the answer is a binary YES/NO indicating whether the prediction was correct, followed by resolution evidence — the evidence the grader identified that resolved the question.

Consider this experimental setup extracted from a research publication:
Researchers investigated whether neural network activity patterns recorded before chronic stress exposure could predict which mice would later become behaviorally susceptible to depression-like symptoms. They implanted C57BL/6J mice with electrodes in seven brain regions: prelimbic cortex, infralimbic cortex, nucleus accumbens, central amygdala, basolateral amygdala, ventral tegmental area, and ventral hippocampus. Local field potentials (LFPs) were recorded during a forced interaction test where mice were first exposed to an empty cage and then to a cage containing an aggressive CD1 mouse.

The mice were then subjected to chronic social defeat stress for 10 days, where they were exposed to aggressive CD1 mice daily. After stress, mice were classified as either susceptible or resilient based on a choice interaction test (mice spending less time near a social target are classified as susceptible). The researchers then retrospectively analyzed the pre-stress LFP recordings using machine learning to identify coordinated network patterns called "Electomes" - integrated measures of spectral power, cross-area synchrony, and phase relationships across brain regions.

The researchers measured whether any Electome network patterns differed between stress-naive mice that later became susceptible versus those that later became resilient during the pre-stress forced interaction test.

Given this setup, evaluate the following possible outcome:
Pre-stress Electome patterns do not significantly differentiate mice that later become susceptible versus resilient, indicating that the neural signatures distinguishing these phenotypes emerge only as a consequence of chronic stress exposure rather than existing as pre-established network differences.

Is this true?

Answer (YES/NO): NO